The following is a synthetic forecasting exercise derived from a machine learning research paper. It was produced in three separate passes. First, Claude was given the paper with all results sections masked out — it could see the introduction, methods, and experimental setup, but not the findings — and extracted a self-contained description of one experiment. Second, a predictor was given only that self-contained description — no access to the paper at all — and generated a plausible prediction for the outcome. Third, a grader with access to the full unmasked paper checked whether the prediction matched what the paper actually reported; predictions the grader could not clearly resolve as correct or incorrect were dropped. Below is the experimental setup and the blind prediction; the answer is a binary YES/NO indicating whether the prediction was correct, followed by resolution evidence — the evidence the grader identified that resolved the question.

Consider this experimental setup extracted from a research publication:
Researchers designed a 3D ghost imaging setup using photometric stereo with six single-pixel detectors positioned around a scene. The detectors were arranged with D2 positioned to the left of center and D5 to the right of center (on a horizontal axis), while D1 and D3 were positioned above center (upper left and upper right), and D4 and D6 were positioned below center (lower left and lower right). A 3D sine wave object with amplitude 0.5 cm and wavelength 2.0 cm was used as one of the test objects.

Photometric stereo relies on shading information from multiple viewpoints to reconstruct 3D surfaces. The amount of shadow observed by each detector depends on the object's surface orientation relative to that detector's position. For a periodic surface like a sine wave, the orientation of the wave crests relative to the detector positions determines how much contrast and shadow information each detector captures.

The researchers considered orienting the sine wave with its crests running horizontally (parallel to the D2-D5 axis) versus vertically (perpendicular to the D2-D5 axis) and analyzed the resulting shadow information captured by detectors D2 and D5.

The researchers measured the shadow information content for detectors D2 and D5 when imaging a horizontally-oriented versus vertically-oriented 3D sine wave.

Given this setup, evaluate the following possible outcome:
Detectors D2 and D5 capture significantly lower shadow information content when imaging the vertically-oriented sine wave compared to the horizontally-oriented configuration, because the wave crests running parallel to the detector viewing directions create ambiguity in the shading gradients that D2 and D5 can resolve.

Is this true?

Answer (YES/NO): NO